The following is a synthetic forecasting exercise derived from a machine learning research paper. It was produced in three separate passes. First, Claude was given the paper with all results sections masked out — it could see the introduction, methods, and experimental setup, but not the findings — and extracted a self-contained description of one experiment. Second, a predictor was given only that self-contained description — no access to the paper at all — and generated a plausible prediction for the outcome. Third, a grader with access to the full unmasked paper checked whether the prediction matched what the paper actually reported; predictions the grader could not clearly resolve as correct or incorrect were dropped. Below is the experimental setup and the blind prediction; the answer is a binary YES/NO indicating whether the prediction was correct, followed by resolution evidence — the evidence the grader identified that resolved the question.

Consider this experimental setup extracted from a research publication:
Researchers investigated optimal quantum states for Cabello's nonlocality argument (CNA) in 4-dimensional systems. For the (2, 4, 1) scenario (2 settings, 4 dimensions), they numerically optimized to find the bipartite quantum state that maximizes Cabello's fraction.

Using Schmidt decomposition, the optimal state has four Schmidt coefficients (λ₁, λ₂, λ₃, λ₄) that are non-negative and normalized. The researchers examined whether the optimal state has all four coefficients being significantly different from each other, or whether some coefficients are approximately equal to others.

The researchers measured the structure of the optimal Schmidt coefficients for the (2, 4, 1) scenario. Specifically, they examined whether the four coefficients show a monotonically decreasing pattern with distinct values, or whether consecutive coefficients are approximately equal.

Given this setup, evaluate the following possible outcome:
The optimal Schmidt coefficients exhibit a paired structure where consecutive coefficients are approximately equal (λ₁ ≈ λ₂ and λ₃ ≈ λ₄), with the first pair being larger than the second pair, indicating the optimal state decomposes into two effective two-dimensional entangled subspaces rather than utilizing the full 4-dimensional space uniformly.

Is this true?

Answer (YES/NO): NO